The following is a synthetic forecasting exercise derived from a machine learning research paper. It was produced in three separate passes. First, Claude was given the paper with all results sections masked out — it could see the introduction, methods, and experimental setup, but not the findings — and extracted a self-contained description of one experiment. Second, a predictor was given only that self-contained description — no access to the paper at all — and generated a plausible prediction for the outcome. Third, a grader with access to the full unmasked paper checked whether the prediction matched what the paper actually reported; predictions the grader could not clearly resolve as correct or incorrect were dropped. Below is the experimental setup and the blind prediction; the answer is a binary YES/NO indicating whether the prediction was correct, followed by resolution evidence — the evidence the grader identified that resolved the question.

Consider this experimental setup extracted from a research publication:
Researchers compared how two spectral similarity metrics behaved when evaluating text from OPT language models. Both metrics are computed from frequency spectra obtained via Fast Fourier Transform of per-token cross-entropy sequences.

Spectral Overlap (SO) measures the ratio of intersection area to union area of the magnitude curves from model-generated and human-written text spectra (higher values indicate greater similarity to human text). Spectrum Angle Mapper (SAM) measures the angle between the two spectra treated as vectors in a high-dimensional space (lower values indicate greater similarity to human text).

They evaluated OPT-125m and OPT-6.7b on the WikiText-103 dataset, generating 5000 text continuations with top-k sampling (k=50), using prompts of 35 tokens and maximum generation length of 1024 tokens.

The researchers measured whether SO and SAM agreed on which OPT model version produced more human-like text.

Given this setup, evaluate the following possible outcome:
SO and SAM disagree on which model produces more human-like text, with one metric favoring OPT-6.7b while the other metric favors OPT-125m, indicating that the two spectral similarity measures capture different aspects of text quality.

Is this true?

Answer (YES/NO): YES